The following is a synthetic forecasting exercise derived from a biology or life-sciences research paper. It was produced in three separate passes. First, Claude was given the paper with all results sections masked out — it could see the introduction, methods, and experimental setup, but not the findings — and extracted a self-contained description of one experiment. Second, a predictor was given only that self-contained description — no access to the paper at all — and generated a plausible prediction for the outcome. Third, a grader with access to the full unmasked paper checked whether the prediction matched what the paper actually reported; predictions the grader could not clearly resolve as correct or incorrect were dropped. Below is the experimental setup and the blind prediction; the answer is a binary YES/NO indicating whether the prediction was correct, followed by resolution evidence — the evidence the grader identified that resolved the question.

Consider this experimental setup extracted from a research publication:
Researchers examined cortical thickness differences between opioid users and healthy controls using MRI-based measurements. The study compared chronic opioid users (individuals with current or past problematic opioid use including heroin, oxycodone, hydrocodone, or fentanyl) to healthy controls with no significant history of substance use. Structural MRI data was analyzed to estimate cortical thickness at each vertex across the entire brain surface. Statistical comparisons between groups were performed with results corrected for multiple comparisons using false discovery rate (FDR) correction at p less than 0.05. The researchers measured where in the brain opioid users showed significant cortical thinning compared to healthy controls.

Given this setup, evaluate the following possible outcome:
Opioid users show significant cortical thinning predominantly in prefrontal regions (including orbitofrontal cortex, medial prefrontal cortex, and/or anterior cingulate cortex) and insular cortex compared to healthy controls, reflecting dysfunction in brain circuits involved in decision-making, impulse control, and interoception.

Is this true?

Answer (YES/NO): NO